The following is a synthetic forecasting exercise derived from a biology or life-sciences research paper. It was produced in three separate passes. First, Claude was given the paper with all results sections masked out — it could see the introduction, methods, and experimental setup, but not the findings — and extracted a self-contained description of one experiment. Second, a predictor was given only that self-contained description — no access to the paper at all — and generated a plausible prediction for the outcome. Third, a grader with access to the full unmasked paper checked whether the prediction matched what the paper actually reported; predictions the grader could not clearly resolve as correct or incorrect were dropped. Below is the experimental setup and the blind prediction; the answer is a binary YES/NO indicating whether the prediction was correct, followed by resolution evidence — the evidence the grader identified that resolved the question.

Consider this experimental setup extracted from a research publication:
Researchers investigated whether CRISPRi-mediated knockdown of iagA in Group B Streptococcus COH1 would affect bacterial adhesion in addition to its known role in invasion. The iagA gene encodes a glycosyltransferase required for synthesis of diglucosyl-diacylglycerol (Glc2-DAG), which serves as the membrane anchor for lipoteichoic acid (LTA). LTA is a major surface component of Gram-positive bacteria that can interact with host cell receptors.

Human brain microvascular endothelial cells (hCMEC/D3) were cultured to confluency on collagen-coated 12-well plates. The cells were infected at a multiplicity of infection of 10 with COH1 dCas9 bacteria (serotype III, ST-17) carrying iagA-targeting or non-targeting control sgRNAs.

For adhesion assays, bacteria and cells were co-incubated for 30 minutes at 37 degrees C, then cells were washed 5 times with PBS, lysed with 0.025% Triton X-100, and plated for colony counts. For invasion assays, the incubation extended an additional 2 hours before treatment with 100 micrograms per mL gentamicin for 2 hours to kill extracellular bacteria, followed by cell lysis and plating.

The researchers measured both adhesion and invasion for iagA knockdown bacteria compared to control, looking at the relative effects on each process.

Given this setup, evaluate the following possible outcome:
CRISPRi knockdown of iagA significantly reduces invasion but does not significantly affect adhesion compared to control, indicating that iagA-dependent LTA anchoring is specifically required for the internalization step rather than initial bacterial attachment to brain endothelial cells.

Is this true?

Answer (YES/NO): NO